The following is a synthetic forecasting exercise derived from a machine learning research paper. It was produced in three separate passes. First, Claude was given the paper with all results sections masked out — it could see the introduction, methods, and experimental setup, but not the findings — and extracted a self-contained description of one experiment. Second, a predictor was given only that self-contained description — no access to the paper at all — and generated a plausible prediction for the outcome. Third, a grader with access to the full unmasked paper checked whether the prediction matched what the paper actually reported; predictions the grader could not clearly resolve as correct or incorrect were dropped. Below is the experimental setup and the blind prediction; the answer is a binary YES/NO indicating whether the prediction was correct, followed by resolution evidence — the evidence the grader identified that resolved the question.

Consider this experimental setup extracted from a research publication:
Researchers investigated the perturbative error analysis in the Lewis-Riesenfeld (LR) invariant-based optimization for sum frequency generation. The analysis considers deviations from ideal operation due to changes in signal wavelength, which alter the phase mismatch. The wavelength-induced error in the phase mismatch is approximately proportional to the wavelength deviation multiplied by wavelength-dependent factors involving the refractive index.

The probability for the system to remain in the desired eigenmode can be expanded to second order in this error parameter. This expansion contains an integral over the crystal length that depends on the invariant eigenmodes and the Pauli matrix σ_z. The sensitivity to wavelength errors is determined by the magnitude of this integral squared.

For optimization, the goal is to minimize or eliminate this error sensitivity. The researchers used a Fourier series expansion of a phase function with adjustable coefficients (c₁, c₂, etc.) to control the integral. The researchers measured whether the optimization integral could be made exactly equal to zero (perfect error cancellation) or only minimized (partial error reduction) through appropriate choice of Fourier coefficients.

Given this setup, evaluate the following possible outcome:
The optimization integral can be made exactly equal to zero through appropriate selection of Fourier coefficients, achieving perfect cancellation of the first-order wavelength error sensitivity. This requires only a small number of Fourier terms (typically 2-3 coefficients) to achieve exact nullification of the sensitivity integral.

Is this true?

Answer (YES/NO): NO